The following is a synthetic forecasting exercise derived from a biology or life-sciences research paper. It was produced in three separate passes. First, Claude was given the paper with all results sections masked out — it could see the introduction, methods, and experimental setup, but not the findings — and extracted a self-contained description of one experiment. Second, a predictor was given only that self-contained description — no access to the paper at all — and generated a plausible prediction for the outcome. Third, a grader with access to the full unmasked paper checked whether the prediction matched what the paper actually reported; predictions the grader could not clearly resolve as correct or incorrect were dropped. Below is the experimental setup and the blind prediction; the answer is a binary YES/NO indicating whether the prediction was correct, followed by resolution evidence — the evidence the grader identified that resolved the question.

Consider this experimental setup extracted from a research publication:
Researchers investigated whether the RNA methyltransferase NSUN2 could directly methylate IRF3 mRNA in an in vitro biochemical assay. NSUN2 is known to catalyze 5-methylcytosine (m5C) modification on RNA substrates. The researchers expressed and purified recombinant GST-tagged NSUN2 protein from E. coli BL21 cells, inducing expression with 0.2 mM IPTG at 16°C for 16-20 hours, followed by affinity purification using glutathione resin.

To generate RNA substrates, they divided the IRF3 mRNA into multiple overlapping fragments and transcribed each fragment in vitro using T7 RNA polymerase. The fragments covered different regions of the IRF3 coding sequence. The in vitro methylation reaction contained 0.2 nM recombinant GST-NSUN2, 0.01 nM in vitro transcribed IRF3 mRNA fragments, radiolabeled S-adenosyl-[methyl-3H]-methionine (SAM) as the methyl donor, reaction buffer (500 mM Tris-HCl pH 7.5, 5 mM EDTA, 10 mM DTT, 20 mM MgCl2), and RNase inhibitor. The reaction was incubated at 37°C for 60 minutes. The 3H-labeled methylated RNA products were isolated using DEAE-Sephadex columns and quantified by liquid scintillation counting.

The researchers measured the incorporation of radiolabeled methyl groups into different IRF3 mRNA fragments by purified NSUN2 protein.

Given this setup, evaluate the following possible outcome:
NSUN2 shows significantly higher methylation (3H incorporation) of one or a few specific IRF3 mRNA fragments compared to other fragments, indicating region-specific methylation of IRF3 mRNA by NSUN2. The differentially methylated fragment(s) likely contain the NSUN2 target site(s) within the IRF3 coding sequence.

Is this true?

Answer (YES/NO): YES